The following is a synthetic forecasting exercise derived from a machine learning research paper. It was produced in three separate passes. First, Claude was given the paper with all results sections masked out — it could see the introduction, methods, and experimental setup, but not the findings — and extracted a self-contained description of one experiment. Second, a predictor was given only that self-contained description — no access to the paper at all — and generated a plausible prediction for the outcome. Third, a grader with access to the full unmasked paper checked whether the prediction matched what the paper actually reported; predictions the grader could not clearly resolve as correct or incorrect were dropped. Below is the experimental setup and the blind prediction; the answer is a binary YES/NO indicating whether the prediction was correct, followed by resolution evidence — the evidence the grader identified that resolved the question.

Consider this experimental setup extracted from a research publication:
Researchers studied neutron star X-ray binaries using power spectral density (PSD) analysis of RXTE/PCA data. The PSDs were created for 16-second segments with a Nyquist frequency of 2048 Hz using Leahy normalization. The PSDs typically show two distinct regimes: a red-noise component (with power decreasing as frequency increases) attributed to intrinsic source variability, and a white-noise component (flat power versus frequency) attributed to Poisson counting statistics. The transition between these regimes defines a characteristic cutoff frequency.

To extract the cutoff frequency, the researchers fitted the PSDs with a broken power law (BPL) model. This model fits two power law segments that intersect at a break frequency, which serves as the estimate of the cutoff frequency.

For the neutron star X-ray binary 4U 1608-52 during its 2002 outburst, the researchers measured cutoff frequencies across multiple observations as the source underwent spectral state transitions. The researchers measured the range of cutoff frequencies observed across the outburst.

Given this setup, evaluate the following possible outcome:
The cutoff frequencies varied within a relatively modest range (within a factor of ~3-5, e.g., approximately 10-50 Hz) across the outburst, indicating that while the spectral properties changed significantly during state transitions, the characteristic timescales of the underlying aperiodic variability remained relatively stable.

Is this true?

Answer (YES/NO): NO